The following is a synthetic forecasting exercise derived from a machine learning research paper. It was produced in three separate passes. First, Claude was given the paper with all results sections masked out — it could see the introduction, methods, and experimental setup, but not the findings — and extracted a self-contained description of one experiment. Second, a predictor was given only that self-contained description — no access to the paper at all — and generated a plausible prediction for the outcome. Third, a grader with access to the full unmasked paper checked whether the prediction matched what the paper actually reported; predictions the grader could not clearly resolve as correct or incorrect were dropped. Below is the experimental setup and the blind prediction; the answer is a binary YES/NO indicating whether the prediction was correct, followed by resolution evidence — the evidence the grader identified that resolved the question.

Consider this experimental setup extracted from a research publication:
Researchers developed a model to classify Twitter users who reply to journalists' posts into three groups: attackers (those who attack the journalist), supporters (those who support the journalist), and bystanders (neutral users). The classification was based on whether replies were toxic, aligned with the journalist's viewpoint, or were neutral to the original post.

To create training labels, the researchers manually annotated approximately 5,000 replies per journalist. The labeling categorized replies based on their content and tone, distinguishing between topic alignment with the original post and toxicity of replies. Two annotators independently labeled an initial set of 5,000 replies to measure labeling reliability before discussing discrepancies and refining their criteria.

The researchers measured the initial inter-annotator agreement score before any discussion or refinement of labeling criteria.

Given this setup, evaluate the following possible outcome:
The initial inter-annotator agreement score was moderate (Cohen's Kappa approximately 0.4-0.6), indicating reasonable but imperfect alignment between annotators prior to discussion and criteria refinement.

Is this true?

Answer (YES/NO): NO